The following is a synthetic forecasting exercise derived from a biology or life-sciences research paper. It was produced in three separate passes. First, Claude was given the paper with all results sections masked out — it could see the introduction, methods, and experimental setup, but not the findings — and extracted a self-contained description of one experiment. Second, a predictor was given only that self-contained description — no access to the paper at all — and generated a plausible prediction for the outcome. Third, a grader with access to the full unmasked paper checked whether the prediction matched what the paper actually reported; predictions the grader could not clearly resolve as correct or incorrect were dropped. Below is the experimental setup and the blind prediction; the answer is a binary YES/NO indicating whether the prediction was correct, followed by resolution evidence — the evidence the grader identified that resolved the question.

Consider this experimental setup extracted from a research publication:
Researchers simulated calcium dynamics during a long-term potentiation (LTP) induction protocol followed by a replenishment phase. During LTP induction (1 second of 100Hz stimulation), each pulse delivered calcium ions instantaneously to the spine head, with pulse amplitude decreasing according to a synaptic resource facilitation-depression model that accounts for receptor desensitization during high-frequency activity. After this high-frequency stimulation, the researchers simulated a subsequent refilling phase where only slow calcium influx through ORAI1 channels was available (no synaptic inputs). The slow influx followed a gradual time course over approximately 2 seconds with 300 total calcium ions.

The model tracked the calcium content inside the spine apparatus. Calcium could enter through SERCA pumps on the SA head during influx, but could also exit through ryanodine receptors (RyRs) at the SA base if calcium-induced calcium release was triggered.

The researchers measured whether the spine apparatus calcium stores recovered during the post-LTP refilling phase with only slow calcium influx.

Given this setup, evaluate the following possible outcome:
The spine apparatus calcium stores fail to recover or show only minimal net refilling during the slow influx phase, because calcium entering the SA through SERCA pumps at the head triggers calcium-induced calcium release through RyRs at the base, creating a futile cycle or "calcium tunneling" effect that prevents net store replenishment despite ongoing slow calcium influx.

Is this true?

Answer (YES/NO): NO